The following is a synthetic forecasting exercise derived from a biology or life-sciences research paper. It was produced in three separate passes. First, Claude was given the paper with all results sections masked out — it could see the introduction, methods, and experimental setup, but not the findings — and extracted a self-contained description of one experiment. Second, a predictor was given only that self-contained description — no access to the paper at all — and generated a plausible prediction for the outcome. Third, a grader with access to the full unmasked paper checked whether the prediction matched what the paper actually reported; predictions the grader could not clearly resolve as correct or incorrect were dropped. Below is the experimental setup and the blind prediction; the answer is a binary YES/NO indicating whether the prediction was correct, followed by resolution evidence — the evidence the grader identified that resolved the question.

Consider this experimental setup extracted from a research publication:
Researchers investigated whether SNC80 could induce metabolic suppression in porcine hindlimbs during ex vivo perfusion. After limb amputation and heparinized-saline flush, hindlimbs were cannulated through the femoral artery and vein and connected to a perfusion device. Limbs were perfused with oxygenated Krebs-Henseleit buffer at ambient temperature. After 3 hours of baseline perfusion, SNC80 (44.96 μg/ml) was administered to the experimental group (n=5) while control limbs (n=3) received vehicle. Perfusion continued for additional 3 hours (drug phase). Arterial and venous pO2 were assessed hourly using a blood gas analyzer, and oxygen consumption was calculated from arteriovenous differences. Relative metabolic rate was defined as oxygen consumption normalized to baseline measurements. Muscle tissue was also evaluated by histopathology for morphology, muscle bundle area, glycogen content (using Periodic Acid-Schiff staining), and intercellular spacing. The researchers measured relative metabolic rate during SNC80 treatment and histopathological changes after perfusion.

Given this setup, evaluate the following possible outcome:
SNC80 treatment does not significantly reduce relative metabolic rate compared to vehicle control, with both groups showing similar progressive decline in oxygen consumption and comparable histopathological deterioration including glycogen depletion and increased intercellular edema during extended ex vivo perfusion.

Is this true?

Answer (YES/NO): NO